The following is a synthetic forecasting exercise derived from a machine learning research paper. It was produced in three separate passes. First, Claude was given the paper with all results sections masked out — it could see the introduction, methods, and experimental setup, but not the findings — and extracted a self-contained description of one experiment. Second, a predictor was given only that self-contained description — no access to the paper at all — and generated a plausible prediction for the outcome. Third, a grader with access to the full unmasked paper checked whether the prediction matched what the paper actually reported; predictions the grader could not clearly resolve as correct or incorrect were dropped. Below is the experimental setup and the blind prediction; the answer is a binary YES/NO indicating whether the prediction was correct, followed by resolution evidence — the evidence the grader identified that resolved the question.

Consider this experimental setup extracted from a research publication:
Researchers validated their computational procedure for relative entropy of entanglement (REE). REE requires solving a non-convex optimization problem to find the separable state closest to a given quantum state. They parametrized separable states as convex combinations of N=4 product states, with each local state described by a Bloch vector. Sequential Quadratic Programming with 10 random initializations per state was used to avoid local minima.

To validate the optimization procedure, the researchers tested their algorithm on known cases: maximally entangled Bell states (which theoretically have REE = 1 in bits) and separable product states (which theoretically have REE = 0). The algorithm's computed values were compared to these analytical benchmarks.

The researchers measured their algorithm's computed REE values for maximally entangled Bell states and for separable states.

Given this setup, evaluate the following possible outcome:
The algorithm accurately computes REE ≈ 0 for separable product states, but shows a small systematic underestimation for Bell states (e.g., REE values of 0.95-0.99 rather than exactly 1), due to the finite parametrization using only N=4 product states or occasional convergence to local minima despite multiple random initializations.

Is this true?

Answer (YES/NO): NO